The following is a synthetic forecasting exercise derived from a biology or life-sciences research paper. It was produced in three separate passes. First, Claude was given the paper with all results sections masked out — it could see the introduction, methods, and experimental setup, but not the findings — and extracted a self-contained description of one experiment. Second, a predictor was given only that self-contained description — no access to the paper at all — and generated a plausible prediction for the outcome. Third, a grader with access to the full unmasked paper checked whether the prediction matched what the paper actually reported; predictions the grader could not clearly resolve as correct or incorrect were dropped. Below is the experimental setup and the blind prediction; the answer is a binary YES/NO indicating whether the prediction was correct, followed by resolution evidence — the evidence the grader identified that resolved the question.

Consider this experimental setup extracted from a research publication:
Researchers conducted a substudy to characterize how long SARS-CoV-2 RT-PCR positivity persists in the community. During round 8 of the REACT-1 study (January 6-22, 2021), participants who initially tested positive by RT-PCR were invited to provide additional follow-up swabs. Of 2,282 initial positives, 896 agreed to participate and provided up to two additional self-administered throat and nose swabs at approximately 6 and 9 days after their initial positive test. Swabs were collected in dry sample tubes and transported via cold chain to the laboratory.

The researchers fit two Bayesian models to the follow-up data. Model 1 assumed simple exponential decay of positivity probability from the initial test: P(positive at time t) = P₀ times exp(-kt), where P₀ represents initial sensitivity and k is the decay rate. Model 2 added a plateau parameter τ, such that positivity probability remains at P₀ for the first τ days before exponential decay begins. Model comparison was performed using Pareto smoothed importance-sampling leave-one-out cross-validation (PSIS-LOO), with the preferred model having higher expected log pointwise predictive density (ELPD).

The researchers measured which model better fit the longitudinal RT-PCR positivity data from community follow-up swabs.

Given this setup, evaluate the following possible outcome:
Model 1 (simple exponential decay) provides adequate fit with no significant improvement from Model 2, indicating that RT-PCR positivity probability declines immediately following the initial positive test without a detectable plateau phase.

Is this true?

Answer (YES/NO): NO